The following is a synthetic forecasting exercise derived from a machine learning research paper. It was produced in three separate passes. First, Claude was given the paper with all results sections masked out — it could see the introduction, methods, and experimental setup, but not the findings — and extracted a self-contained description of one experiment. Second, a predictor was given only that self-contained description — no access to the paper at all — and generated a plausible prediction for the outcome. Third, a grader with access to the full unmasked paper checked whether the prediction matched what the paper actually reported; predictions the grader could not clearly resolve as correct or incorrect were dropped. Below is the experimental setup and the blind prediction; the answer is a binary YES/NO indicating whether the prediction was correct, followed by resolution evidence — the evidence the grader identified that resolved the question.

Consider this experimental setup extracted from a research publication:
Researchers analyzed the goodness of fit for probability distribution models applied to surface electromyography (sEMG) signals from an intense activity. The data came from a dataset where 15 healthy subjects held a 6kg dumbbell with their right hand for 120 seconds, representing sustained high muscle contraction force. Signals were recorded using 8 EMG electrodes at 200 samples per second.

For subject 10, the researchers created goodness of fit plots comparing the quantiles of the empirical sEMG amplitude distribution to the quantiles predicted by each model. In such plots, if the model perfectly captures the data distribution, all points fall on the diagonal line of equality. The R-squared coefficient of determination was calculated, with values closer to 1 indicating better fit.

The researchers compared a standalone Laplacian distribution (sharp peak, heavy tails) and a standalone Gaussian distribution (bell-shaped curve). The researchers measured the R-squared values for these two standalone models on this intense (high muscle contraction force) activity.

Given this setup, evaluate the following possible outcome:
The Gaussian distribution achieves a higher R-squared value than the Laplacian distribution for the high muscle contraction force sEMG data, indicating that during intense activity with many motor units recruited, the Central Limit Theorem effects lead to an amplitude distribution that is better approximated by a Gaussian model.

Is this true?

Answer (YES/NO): YES